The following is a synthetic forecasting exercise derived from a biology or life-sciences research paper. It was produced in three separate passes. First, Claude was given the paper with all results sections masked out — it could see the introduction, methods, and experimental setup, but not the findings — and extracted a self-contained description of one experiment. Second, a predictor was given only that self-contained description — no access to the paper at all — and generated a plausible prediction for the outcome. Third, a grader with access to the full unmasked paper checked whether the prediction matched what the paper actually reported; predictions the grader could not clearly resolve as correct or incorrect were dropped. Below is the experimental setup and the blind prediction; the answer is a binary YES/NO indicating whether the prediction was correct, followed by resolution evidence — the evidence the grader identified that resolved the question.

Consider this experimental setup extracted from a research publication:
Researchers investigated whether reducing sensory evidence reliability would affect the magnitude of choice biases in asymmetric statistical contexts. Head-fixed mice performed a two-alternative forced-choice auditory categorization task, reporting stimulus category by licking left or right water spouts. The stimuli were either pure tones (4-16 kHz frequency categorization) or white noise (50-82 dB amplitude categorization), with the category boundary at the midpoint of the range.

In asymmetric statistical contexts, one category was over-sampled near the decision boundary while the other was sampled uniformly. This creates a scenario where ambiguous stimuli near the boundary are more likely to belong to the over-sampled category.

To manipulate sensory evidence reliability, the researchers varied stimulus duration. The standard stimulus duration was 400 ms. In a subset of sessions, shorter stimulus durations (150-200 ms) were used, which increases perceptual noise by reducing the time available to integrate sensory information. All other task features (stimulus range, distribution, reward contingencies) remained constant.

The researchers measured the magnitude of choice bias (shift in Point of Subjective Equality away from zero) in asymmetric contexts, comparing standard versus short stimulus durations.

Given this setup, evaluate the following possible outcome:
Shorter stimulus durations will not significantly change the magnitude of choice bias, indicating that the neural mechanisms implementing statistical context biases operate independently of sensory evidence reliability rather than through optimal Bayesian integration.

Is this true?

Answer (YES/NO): NO